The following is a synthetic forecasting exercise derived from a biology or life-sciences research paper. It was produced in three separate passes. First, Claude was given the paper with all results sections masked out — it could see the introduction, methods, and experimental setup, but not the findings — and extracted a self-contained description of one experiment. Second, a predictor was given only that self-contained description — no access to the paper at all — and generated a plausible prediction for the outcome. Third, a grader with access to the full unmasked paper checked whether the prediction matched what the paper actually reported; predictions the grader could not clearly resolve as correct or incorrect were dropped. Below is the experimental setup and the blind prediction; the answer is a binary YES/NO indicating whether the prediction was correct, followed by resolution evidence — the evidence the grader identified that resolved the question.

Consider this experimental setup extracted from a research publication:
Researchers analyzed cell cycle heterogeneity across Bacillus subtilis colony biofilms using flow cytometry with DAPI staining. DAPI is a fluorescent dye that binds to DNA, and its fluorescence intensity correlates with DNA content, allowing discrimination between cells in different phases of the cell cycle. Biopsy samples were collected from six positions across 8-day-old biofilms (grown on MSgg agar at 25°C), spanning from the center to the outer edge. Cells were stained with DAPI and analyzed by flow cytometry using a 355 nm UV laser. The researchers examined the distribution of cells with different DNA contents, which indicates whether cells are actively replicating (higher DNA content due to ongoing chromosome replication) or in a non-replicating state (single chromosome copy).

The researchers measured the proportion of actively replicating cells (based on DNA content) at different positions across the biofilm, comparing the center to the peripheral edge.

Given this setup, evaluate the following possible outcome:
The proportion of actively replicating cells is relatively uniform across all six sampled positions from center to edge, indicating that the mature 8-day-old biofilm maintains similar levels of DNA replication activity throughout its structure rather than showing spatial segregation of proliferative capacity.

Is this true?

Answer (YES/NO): NO